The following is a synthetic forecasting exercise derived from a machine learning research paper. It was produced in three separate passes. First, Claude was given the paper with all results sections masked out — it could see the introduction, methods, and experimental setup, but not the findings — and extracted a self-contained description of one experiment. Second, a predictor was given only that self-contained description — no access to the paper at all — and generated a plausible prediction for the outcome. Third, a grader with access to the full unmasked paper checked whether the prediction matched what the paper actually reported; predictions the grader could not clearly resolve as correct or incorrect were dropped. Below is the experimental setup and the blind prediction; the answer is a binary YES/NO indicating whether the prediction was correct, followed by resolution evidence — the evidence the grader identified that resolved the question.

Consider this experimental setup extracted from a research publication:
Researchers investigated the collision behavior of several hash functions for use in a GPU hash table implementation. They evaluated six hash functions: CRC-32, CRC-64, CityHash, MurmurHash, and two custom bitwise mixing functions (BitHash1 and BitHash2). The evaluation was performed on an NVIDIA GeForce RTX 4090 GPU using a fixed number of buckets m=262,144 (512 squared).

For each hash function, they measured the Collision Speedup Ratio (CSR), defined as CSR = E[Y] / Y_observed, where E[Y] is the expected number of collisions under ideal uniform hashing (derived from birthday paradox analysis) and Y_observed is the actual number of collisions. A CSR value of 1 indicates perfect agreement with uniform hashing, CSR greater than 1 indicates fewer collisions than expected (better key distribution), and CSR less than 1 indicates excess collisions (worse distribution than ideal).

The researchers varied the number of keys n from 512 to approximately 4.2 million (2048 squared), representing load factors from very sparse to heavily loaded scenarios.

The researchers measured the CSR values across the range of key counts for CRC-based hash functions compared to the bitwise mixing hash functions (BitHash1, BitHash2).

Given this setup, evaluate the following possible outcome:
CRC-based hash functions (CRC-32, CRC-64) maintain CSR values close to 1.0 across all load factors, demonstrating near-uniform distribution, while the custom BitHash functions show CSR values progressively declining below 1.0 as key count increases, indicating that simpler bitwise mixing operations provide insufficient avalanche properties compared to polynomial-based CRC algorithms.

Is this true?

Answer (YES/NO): NO